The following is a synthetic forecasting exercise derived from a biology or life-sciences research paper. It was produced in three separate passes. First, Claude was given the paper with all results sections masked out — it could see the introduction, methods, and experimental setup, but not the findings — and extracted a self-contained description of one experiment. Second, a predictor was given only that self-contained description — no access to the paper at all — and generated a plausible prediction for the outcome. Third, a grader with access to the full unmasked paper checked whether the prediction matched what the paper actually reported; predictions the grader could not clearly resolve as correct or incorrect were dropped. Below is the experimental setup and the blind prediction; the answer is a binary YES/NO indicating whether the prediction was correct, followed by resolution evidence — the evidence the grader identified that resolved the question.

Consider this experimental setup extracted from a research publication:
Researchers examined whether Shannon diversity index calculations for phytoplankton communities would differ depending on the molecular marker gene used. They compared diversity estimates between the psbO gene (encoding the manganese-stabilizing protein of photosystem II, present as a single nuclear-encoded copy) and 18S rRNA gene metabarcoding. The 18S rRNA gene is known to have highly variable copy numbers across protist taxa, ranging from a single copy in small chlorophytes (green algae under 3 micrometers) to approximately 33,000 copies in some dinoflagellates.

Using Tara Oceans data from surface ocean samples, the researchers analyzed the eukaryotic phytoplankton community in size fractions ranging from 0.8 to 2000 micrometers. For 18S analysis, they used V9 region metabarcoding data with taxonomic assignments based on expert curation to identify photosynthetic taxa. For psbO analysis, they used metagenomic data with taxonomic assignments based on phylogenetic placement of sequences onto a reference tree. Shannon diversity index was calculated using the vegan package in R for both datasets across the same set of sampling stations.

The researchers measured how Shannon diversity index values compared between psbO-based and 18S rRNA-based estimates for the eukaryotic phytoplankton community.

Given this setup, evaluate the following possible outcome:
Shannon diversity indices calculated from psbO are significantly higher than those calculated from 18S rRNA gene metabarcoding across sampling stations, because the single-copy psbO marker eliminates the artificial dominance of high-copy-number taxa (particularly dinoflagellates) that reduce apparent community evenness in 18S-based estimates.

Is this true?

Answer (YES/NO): NO